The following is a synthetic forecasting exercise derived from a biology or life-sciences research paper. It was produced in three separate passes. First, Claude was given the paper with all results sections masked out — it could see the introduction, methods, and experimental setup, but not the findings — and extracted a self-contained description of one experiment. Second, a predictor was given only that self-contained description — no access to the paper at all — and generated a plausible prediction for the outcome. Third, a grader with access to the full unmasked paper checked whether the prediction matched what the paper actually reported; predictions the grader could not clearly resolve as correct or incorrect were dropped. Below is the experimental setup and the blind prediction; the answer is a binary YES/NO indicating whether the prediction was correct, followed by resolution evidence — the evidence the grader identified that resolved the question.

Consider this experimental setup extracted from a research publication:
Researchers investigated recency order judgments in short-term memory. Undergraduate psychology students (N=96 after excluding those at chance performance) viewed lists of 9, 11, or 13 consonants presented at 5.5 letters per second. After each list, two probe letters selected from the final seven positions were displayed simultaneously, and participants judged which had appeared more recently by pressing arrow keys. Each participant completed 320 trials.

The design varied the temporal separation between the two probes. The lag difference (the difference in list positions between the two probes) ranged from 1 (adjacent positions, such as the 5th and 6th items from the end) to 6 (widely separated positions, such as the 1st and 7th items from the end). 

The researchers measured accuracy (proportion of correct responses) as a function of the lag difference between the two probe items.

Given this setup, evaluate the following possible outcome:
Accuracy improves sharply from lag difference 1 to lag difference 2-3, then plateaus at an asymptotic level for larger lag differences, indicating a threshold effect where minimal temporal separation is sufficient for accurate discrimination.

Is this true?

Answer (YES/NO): NO